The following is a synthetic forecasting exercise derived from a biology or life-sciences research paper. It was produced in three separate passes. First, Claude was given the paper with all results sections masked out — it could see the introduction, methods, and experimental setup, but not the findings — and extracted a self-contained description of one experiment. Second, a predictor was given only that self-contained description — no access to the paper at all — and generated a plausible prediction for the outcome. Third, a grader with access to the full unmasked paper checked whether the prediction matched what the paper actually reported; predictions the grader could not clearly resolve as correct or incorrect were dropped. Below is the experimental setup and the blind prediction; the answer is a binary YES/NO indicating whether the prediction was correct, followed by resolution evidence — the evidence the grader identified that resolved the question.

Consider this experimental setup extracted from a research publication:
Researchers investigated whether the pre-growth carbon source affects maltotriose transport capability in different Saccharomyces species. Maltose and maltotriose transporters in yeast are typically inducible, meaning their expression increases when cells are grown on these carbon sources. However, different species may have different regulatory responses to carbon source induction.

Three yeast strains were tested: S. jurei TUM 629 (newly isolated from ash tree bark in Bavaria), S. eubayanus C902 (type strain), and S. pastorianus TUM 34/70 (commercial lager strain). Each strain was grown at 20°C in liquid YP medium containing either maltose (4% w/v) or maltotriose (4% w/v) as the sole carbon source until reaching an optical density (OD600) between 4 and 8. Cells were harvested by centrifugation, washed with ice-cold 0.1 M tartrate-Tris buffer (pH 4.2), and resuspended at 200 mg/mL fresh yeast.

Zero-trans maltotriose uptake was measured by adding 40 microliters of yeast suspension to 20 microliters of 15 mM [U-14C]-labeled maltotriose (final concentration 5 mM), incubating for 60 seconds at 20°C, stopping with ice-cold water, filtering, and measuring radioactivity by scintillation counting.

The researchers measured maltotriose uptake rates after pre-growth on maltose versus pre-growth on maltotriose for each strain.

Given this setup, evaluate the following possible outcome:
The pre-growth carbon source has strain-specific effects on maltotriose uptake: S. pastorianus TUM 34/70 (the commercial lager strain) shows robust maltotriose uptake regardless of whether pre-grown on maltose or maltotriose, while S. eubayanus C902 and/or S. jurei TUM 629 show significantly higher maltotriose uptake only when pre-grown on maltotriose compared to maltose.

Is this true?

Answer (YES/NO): YES